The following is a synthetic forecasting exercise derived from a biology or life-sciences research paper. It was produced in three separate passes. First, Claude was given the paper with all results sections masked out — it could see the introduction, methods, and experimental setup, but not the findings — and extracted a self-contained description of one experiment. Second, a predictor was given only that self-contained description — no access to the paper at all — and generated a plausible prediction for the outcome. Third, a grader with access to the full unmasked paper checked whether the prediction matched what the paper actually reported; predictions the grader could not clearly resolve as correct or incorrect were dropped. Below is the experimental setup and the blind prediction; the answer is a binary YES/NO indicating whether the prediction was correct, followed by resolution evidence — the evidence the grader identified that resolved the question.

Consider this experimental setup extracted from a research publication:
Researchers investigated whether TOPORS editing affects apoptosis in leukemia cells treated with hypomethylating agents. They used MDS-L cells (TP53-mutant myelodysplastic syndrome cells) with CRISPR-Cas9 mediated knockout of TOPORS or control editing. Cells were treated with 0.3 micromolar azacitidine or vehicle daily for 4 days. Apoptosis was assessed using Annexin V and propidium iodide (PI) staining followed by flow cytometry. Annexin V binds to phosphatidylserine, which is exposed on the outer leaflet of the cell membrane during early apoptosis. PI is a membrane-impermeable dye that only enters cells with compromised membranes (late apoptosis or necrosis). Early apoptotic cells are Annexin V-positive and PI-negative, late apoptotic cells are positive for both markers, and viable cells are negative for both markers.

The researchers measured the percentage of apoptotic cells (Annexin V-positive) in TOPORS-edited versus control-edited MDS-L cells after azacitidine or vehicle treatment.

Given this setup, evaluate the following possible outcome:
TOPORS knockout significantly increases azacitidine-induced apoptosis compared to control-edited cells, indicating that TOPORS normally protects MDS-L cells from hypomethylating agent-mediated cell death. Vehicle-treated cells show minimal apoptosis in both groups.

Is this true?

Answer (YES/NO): YES